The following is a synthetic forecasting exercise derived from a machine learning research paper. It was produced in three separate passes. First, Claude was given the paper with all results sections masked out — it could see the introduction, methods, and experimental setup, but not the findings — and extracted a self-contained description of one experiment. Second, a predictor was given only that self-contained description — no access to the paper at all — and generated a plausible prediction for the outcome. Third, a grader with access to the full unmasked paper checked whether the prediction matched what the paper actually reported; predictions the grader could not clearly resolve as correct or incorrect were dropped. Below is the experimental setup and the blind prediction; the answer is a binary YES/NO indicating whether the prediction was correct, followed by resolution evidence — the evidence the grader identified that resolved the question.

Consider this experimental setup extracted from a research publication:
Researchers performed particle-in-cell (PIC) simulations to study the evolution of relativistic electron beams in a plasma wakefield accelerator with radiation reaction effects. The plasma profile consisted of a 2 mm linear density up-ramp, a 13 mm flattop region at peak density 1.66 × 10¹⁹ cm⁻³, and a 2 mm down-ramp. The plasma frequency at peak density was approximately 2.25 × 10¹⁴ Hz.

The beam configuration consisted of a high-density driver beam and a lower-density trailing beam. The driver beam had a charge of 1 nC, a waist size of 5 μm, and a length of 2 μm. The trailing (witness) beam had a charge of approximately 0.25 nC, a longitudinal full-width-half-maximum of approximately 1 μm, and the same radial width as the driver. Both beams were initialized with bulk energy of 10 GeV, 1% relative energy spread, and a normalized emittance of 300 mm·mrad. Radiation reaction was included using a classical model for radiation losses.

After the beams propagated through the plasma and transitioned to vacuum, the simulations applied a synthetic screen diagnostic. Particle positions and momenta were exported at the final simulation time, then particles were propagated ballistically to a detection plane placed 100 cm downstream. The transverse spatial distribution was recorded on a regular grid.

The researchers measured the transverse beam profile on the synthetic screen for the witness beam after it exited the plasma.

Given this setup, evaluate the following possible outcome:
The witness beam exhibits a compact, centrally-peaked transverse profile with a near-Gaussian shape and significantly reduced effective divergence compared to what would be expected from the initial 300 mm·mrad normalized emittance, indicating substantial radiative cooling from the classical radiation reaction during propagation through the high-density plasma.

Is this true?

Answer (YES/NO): NO